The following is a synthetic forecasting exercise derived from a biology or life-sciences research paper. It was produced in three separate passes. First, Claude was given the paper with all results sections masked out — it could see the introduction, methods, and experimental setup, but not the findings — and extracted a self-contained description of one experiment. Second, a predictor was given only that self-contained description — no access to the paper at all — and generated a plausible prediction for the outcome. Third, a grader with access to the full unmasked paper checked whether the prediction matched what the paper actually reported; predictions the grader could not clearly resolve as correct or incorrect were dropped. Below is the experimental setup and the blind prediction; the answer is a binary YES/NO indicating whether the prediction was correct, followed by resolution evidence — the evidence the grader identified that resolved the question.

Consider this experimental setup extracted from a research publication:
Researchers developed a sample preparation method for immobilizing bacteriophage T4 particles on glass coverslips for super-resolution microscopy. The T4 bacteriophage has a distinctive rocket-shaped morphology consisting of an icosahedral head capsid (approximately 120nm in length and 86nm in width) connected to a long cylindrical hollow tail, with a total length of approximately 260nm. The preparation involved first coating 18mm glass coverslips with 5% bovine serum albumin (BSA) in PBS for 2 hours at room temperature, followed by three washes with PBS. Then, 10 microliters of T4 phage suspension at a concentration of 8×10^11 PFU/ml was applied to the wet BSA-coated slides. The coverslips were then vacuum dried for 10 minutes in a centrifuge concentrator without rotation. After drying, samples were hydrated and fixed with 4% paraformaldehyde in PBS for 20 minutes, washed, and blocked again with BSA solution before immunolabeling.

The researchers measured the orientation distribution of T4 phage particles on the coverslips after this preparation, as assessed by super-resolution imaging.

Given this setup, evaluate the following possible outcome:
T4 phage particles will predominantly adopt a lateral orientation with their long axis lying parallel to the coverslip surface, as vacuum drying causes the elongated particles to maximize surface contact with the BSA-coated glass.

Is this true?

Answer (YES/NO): NO